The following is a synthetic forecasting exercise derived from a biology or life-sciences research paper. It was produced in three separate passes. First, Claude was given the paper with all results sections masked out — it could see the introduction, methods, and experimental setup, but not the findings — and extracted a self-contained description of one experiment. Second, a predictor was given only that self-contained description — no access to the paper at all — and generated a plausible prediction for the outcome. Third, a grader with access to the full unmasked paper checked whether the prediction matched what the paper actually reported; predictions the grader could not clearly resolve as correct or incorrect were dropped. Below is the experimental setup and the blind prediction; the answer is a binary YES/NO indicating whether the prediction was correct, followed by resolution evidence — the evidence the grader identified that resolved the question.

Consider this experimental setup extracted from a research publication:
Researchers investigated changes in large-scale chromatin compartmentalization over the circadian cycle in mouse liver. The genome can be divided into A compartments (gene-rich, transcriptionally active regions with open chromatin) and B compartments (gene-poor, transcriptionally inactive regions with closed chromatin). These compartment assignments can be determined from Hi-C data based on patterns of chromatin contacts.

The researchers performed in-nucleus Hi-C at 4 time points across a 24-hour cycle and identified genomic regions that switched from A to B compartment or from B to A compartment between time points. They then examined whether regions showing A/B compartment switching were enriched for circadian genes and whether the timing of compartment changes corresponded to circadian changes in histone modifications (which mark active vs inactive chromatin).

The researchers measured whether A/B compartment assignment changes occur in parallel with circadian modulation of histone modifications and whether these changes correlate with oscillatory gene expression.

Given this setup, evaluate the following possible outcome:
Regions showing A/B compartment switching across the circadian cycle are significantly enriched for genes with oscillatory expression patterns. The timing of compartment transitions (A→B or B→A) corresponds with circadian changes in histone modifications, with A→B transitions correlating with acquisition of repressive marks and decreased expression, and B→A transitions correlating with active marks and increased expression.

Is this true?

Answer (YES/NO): YES